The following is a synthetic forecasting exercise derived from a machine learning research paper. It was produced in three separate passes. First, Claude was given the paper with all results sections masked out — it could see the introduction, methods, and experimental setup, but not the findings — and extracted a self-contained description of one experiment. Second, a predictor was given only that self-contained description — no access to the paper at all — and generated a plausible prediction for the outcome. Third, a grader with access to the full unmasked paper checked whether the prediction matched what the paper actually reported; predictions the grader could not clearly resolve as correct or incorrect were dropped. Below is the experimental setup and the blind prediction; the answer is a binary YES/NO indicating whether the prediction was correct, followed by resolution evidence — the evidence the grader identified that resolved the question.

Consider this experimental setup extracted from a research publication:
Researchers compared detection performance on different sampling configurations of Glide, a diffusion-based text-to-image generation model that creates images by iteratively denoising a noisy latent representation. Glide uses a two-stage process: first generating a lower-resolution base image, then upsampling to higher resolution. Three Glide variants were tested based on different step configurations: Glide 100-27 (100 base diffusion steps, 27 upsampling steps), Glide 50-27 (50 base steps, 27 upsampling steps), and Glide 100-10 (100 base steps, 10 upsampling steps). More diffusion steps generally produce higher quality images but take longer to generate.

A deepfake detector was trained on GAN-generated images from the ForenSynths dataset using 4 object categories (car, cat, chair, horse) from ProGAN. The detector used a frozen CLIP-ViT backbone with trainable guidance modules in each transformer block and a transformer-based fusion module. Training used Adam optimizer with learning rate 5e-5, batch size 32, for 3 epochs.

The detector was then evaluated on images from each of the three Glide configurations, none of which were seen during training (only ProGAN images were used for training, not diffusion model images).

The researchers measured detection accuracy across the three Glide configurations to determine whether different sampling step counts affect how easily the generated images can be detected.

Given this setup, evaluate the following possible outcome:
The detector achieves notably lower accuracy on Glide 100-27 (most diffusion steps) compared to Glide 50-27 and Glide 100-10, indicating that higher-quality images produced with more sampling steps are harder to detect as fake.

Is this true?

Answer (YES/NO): NO